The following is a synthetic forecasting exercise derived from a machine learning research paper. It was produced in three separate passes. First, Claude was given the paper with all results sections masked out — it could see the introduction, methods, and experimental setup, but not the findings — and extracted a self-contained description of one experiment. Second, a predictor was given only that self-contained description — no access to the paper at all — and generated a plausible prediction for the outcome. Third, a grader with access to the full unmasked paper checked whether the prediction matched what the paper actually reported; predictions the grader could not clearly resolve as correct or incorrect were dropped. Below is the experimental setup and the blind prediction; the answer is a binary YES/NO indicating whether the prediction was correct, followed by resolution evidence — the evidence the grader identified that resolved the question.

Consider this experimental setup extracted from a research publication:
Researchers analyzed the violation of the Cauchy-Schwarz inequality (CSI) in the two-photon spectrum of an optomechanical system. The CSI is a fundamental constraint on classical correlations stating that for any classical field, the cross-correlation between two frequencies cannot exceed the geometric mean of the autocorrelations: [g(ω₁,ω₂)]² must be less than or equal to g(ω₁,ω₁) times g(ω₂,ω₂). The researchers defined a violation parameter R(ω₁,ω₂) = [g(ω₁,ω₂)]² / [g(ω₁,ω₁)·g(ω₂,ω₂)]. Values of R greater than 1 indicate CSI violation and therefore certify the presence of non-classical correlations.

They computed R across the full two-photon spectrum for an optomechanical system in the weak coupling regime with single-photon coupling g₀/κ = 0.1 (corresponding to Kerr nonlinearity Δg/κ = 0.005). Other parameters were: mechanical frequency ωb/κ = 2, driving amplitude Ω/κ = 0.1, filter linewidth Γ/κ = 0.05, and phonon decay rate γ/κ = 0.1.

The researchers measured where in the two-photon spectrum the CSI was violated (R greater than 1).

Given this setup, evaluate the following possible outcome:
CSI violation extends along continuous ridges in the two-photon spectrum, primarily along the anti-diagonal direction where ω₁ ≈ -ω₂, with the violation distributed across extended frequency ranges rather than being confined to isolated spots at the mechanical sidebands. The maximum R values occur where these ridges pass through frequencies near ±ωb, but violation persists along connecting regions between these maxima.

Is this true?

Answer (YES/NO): YES